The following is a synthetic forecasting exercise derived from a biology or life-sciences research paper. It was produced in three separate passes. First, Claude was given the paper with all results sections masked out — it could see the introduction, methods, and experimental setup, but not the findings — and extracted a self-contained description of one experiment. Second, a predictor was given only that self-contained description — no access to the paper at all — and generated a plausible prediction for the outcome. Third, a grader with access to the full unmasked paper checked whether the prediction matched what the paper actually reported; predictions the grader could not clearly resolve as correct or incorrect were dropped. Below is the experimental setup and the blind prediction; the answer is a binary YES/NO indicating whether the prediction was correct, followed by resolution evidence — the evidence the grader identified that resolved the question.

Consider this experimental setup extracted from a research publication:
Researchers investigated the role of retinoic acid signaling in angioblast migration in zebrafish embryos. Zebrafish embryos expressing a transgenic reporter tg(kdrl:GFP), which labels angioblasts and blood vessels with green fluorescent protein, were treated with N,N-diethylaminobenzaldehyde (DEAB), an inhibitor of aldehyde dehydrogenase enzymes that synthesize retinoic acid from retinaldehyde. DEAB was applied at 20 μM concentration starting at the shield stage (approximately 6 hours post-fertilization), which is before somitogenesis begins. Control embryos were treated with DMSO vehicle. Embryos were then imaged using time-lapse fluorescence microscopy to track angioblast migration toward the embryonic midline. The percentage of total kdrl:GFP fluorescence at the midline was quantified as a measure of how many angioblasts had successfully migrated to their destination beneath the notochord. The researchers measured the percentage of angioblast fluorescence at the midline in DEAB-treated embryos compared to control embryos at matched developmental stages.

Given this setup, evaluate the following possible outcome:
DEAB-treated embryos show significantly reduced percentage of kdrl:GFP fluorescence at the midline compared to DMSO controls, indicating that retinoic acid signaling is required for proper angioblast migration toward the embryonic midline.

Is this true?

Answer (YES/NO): YES